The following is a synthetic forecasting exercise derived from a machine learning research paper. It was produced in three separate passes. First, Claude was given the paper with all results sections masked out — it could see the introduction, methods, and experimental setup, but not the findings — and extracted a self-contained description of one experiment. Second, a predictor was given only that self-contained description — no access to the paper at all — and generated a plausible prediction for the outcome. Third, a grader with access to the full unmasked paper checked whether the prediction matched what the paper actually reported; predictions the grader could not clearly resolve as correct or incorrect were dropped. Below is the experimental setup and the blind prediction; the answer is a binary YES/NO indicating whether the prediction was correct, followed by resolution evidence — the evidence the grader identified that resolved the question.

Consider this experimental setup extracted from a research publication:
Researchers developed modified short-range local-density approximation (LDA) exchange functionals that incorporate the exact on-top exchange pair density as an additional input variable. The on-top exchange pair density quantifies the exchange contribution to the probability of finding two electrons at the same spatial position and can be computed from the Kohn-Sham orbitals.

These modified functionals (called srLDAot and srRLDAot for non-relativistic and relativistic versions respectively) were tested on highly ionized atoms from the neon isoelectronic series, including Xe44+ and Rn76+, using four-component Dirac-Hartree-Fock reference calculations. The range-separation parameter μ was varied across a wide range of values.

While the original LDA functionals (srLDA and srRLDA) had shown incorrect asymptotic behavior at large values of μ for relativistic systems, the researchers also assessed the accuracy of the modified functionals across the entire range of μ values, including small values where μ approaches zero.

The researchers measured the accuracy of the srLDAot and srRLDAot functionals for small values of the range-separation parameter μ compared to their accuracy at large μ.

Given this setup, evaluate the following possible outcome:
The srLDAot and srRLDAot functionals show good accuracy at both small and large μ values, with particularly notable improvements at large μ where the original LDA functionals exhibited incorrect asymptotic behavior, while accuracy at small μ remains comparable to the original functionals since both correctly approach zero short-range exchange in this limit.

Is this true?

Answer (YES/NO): NO